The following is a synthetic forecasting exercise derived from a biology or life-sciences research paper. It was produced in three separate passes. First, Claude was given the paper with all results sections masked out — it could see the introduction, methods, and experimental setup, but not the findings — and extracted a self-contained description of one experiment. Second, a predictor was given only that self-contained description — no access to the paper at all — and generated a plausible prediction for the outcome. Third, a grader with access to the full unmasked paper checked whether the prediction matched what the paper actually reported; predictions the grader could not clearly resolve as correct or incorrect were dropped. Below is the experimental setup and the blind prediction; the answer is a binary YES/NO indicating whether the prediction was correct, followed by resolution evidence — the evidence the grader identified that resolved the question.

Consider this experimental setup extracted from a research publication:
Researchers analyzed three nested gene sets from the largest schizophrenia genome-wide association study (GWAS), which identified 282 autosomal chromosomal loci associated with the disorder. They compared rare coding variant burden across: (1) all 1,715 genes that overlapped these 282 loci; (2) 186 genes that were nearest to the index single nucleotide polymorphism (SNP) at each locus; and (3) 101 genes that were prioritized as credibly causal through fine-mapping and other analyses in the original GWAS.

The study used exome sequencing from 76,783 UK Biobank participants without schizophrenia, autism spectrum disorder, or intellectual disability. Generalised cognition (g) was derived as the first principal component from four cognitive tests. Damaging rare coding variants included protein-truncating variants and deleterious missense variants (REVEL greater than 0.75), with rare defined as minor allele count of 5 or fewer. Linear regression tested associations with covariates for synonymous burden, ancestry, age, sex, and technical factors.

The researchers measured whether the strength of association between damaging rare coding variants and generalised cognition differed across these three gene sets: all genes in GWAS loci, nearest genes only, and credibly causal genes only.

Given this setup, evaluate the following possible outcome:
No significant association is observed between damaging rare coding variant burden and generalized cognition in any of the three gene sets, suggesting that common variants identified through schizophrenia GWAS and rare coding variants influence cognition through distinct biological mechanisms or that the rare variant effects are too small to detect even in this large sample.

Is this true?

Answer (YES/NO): NO